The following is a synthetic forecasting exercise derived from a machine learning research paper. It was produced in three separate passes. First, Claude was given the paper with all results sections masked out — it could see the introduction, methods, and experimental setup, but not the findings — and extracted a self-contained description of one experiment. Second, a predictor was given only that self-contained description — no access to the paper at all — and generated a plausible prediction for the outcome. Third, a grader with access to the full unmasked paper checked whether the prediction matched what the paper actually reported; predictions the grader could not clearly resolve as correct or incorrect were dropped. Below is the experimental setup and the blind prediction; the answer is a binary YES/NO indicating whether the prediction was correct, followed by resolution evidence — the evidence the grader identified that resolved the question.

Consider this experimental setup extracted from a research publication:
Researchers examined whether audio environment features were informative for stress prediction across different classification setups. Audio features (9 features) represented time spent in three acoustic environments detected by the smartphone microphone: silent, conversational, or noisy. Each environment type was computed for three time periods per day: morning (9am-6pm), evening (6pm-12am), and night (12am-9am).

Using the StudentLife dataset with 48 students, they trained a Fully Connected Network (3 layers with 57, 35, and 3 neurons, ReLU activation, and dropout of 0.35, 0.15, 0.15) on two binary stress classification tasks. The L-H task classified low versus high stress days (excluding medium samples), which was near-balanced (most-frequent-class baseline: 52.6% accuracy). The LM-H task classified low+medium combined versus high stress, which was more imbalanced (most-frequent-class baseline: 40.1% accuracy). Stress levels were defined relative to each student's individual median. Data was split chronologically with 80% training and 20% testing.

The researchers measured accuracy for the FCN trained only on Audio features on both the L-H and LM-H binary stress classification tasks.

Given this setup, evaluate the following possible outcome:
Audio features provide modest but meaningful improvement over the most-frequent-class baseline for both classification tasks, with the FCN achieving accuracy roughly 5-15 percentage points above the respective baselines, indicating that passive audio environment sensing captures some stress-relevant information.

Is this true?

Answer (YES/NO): NO